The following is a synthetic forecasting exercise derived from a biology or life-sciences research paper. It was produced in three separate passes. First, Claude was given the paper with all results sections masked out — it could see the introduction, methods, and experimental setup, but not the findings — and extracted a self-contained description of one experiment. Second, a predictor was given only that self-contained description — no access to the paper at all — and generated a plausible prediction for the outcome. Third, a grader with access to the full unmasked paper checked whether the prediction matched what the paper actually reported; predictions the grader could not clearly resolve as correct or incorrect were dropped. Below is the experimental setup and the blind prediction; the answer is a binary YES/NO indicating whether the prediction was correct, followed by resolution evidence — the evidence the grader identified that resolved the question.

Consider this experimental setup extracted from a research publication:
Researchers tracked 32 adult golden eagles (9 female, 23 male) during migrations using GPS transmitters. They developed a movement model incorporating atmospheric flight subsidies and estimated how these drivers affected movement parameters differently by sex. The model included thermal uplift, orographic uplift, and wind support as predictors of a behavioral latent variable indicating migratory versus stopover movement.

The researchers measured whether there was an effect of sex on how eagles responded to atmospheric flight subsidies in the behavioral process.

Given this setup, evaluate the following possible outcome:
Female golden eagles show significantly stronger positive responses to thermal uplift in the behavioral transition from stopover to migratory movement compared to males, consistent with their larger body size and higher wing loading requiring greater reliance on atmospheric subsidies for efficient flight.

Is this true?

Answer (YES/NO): NO